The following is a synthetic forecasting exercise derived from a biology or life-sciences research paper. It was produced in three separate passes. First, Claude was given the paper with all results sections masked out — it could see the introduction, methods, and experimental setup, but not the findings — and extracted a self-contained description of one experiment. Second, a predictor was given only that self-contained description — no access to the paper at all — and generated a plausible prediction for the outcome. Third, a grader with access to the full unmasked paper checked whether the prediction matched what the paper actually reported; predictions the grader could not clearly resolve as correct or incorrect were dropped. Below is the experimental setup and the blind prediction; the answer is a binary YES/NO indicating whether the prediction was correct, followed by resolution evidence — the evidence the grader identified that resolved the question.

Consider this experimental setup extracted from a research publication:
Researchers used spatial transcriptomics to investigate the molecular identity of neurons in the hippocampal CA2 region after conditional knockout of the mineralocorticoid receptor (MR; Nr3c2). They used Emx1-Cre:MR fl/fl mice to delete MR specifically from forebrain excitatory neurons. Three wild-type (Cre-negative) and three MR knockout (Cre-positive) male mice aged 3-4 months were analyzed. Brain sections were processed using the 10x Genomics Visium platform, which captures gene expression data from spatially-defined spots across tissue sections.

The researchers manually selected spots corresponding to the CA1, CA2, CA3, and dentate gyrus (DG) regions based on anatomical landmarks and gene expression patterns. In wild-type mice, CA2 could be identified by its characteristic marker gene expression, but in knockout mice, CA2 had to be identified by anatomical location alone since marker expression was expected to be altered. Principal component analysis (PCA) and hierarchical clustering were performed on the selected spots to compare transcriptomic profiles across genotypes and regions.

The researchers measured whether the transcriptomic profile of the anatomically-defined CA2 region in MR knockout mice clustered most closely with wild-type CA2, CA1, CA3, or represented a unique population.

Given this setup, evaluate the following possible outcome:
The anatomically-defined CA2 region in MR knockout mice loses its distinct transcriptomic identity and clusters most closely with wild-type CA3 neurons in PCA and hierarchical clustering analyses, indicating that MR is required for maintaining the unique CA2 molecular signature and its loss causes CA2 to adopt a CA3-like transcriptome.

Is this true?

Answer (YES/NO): NO